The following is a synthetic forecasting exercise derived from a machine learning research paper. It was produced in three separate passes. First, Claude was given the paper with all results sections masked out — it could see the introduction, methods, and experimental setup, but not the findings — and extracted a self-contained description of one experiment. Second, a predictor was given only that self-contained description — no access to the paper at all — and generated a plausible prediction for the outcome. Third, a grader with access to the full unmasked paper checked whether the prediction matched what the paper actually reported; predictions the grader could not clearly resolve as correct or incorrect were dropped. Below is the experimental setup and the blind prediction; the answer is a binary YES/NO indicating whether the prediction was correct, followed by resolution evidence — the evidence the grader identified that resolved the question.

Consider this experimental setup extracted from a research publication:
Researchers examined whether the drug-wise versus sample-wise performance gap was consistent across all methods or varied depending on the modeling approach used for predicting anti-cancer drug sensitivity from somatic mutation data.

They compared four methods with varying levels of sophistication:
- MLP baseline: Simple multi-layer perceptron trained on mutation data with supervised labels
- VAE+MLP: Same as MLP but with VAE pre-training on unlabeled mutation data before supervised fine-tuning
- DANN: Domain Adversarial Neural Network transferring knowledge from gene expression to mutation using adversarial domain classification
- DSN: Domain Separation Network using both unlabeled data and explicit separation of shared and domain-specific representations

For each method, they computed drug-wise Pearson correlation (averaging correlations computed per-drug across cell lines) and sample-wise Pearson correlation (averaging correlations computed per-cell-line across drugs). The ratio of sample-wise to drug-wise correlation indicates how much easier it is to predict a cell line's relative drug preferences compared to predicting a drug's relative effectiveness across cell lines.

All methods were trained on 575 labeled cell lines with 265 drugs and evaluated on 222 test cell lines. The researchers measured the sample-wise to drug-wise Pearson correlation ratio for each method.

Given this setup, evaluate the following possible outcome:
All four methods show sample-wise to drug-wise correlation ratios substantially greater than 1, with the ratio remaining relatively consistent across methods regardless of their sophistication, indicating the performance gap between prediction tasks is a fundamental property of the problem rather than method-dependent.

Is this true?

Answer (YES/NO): NO